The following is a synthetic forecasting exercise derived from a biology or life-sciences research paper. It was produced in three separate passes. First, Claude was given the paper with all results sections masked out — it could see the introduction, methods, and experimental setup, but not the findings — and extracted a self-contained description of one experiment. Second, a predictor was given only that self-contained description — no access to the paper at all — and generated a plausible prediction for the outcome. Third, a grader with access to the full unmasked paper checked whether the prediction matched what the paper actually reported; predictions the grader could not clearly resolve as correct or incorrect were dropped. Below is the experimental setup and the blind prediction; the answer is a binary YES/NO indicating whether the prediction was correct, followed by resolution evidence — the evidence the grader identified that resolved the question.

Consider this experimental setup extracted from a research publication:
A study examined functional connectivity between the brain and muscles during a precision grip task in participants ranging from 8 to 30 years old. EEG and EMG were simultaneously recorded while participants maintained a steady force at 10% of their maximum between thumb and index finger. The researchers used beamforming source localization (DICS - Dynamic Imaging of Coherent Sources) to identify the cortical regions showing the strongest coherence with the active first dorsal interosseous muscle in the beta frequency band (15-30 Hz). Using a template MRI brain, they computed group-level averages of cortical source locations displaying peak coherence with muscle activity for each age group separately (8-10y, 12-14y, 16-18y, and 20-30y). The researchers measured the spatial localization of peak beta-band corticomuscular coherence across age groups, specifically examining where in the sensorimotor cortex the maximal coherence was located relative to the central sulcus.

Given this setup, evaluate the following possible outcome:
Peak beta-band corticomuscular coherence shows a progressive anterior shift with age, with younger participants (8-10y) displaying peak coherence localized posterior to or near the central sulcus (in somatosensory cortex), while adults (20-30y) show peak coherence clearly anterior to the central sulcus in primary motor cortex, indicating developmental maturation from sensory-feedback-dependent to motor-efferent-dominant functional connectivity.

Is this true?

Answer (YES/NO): YES